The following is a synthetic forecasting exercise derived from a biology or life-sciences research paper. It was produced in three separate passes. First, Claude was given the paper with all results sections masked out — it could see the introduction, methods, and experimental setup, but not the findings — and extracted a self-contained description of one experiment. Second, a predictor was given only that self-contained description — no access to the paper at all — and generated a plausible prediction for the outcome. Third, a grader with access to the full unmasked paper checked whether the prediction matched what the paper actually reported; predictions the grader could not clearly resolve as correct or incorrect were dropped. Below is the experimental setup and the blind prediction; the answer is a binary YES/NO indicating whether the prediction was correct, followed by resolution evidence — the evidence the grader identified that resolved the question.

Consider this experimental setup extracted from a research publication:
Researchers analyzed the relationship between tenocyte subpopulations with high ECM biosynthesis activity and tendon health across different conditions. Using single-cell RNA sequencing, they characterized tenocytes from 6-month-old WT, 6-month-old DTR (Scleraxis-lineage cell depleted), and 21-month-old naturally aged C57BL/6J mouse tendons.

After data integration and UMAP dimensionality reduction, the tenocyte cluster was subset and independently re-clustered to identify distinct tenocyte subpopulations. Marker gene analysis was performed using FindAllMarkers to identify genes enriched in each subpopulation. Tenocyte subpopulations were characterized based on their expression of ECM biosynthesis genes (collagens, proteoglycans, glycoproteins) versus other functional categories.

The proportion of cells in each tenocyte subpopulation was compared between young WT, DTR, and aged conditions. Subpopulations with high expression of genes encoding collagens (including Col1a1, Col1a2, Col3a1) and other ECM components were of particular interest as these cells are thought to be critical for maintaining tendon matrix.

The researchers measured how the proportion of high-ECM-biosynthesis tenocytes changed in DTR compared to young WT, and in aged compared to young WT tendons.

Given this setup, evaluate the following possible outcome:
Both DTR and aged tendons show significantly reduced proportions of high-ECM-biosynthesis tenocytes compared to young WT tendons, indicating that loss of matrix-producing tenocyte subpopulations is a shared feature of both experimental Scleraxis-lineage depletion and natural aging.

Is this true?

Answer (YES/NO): YES